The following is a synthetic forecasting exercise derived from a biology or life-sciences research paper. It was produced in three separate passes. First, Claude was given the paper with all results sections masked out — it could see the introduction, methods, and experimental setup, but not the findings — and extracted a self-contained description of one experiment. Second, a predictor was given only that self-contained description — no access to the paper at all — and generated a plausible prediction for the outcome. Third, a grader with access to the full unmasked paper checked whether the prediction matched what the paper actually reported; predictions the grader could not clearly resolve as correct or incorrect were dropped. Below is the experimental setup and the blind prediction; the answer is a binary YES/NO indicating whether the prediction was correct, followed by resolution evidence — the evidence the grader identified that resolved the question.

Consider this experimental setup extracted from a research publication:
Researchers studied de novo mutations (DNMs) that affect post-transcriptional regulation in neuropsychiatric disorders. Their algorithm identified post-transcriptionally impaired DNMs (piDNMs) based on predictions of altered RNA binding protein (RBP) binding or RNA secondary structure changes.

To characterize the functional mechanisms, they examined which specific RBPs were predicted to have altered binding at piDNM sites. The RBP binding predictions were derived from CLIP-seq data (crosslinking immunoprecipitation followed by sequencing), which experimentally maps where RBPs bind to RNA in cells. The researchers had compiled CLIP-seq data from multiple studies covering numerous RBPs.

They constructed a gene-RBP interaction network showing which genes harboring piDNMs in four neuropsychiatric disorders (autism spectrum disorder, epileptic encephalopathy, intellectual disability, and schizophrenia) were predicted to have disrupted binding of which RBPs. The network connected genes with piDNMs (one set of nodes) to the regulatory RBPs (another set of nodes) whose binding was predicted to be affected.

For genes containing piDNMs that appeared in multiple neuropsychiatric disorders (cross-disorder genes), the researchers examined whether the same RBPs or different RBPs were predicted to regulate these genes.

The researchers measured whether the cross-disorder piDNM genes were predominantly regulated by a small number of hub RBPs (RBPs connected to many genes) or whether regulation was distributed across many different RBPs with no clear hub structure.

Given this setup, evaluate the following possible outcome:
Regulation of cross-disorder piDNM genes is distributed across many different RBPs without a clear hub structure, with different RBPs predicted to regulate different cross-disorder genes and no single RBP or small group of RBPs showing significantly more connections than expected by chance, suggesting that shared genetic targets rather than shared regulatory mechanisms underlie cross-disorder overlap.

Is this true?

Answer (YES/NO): NO